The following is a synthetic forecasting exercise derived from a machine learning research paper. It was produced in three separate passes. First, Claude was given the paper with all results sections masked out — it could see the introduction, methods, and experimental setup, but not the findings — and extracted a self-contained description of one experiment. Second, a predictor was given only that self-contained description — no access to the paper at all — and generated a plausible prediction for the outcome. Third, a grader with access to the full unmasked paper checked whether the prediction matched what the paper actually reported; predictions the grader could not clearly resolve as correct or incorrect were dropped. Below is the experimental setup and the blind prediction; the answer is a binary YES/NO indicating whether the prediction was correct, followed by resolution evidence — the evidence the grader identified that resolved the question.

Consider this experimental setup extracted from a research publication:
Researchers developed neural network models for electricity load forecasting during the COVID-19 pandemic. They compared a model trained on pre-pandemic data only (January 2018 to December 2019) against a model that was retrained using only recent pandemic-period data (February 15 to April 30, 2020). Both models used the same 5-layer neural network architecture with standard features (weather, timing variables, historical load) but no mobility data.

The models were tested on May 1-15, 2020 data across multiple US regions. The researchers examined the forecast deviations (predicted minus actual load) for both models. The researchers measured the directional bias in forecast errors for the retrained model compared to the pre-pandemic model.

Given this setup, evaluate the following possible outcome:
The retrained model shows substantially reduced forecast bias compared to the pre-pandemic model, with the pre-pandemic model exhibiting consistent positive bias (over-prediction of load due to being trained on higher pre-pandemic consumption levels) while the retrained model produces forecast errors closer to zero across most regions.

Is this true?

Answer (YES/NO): NO